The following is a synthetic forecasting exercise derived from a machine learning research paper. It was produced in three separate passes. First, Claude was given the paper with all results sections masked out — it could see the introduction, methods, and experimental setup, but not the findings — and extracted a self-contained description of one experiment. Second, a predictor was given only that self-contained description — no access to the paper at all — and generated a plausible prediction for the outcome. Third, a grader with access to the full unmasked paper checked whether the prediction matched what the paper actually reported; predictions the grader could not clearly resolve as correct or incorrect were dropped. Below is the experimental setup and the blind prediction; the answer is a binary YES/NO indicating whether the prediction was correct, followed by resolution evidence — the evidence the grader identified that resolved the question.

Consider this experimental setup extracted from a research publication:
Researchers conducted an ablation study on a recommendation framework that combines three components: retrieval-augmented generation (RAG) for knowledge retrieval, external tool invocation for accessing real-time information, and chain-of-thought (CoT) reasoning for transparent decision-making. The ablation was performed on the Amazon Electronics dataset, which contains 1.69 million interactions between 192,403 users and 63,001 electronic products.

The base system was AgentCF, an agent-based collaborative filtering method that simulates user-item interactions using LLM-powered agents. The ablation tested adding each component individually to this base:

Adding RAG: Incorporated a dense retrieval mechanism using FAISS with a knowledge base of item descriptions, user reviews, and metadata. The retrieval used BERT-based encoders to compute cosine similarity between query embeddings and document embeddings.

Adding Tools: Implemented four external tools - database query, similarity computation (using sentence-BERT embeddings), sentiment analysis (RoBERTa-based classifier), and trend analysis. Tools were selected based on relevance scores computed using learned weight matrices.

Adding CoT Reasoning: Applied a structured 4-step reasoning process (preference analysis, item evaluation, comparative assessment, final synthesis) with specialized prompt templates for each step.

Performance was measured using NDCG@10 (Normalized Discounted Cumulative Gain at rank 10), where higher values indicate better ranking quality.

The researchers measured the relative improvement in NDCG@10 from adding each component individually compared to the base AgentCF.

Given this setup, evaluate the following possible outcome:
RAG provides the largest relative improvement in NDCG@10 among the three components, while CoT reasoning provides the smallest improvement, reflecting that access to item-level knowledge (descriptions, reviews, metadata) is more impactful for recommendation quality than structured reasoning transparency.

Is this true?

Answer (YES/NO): YES